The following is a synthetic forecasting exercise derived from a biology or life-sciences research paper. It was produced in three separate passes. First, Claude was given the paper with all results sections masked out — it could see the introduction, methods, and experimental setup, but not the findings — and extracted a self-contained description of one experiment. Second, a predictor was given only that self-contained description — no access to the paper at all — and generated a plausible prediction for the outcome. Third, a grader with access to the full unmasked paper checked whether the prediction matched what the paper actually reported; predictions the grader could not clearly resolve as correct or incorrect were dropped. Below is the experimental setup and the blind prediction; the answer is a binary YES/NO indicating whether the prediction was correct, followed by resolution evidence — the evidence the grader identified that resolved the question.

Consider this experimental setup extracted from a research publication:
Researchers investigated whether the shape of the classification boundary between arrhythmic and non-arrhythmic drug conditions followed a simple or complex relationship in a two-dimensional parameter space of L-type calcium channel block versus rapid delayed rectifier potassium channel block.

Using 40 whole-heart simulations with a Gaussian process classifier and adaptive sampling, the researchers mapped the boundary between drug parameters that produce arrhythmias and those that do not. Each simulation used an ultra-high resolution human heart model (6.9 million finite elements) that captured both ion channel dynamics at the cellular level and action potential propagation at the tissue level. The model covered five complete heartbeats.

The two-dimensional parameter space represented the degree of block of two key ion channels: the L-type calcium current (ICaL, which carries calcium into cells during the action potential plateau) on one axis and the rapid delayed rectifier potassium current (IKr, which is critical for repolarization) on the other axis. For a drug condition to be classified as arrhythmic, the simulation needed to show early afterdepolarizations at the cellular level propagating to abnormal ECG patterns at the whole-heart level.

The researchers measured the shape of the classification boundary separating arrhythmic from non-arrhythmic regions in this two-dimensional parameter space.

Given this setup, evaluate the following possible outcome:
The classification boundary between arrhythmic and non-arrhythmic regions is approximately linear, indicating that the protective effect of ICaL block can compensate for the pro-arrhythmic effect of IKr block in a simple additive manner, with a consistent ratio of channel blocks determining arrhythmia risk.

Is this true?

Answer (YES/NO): NO